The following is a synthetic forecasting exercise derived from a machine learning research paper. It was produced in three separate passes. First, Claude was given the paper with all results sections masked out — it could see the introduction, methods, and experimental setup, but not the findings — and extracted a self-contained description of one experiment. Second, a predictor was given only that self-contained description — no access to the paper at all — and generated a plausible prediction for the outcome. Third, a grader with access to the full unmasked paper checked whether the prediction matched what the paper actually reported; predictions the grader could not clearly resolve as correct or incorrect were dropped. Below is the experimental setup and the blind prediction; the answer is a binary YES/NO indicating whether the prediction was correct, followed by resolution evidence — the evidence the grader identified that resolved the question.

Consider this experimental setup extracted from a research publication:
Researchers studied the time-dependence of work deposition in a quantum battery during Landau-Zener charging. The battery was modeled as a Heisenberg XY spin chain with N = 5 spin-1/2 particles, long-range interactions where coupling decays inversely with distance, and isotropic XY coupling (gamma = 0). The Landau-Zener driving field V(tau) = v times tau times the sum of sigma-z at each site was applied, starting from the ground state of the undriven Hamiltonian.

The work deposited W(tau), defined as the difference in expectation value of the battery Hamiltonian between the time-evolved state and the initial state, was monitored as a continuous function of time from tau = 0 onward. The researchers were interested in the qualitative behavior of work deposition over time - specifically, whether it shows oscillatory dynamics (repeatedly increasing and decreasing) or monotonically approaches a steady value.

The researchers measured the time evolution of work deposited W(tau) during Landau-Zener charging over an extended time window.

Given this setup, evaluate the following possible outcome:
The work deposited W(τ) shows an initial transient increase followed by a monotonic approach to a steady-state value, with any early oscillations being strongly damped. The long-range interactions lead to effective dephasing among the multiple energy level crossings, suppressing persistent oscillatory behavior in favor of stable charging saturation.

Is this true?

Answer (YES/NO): YES